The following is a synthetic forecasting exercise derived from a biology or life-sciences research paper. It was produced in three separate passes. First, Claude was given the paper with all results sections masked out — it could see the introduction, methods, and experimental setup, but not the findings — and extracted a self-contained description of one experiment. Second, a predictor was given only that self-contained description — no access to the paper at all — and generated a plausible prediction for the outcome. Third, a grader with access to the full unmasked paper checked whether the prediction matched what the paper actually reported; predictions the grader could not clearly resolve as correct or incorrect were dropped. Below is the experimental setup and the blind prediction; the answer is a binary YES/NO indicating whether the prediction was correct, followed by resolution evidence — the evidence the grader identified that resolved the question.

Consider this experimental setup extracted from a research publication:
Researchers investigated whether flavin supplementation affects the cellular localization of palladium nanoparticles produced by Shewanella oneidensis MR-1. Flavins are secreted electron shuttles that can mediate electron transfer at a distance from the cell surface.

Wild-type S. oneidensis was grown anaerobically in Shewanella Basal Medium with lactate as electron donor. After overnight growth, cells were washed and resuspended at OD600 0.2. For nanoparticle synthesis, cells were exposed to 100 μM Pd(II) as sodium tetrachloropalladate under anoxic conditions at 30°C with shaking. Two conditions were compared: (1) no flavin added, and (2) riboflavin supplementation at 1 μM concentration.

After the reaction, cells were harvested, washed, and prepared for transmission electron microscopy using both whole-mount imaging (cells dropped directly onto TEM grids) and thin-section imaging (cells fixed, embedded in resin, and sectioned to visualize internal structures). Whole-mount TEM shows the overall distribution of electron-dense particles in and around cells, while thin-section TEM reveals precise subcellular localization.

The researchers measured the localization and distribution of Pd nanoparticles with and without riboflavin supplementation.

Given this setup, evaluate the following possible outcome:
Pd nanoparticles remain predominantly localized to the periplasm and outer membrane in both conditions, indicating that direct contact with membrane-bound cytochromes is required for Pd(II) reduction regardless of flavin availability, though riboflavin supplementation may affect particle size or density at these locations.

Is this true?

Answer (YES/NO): YES